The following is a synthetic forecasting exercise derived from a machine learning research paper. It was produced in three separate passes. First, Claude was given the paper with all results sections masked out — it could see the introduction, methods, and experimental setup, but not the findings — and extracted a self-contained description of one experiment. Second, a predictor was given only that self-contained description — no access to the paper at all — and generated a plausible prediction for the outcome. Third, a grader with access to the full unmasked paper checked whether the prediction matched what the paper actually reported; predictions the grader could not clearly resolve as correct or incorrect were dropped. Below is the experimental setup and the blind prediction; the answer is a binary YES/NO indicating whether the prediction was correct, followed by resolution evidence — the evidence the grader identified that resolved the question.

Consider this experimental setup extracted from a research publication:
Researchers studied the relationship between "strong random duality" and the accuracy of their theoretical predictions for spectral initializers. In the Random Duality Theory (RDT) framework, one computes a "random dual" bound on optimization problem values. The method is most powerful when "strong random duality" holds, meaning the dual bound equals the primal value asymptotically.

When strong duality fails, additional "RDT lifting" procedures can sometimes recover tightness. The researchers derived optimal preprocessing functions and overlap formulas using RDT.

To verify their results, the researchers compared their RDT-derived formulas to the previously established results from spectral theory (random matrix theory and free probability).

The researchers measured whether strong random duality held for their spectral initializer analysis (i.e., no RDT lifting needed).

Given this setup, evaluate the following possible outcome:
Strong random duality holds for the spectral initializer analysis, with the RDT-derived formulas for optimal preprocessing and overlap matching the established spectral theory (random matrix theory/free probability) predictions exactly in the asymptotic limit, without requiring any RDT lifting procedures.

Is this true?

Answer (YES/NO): YES